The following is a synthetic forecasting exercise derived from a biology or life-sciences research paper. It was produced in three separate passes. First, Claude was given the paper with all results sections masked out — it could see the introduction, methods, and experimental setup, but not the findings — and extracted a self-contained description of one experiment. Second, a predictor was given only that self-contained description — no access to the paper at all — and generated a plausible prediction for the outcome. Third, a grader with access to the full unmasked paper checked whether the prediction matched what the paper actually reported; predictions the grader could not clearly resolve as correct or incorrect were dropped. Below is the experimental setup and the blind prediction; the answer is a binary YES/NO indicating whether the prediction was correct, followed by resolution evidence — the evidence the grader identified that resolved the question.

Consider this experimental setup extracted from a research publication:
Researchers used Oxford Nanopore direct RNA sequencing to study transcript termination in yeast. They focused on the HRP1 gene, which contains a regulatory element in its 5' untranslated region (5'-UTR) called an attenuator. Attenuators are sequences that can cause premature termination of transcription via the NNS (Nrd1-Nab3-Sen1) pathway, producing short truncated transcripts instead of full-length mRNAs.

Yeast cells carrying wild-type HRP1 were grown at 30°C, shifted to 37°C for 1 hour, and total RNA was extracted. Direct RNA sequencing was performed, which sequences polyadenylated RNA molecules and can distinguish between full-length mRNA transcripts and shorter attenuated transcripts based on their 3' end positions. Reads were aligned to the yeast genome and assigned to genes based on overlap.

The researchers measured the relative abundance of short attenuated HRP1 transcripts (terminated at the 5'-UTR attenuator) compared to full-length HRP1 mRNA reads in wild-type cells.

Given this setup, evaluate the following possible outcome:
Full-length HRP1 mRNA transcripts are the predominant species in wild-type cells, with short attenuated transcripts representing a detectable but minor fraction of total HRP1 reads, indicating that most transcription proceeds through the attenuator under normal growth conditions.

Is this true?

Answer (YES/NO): NO